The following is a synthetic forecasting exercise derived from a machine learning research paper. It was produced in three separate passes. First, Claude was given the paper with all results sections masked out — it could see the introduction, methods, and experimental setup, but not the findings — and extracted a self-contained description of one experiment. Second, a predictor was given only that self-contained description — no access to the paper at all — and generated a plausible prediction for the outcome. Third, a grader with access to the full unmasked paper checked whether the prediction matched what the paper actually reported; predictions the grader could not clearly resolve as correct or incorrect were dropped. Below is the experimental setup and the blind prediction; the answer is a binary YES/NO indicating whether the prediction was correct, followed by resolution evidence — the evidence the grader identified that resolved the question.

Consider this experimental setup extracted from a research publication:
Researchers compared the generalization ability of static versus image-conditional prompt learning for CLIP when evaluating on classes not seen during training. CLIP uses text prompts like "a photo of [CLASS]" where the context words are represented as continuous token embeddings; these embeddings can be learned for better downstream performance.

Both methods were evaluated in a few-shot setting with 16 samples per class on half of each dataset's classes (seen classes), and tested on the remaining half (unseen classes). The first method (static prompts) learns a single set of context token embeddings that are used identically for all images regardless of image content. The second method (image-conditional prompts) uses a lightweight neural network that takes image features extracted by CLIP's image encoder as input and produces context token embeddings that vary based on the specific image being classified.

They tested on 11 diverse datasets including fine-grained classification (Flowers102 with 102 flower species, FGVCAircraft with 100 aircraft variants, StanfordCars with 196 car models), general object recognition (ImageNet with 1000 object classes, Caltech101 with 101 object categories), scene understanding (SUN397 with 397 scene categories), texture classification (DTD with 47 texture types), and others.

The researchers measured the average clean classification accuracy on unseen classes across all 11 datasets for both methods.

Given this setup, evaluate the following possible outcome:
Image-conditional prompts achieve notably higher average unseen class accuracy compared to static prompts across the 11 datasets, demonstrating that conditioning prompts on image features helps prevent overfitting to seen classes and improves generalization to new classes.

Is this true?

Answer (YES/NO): YES